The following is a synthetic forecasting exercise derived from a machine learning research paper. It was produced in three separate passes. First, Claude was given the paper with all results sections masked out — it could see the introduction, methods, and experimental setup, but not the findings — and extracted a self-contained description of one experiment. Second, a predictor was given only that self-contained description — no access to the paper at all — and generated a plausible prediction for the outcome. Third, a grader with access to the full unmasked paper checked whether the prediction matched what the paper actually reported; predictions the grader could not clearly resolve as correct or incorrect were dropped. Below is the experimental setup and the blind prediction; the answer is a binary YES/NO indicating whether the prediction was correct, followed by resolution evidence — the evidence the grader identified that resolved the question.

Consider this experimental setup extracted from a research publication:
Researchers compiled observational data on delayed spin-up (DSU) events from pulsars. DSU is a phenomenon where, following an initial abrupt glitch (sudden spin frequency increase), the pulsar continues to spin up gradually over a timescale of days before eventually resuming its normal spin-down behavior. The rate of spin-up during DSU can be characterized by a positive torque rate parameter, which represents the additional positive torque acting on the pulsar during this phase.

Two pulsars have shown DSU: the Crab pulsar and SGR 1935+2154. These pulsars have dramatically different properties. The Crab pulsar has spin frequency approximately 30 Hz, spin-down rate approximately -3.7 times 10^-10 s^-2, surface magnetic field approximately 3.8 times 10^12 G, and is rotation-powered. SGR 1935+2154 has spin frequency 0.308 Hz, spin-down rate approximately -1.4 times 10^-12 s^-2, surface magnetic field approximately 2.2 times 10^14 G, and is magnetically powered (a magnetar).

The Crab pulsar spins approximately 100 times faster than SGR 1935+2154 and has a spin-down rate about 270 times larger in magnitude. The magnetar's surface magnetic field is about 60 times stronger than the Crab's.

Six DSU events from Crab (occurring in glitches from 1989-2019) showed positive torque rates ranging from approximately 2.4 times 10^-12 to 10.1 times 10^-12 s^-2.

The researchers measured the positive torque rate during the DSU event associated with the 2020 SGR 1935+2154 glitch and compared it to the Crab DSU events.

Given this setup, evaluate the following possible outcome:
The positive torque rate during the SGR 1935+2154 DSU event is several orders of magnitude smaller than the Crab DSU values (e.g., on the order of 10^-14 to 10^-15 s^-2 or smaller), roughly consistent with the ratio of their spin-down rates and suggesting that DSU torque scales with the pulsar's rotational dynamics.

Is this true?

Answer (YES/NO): NO